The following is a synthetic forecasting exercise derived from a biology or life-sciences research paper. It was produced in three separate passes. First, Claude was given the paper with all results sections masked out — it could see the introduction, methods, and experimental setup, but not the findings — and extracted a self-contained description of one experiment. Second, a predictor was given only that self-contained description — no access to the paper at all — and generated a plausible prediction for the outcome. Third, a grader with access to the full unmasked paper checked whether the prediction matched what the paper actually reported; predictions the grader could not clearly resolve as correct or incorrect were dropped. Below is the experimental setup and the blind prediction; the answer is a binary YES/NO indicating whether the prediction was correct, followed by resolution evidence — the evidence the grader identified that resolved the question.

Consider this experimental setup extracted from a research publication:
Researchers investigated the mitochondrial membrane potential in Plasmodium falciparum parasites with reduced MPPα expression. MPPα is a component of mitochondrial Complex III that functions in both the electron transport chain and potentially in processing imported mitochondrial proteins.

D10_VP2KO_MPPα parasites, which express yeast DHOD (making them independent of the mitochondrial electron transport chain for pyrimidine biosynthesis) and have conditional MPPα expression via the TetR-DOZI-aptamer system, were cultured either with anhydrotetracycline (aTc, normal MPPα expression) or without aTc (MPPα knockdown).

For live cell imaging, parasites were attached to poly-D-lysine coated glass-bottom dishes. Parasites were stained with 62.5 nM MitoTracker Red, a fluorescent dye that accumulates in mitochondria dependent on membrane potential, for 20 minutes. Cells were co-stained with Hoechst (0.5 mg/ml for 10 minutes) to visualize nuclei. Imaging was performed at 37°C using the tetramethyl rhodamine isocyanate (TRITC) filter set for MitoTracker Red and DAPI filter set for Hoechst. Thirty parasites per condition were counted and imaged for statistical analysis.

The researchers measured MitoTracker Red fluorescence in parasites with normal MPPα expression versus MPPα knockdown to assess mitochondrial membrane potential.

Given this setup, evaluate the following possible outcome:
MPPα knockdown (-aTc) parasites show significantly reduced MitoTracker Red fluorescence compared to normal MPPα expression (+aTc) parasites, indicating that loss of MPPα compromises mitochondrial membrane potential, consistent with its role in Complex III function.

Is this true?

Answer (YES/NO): YES